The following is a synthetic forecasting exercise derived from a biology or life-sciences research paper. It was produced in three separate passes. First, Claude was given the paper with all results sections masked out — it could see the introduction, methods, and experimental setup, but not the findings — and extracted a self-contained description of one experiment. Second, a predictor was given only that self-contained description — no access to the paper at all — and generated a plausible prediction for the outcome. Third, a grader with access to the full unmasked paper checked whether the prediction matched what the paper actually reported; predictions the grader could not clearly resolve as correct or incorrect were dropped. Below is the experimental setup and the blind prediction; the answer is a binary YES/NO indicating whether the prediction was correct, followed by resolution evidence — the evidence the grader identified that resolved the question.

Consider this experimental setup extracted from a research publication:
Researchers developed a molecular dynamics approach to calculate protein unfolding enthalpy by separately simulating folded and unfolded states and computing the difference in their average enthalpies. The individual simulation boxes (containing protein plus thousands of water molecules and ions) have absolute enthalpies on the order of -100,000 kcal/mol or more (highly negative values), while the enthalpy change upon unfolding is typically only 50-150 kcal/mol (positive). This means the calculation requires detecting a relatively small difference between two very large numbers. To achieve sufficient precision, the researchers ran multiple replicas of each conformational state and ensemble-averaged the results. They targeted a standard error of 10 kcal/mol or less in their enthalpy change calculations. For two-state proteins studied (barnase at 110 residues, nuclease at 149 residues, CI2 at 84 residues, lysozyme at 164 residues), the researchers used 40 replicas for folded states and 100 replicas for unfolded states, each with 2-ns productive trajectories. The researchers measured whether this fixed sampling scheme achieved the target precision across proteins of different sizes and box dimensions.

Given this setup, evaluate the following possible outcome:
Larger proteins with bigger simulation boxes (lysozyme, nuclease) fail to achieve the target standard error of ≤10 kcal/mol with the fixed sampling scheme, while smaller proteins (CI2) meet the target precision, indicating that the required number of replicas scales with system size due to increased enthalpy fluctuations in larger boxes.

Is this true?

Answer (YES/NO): NO